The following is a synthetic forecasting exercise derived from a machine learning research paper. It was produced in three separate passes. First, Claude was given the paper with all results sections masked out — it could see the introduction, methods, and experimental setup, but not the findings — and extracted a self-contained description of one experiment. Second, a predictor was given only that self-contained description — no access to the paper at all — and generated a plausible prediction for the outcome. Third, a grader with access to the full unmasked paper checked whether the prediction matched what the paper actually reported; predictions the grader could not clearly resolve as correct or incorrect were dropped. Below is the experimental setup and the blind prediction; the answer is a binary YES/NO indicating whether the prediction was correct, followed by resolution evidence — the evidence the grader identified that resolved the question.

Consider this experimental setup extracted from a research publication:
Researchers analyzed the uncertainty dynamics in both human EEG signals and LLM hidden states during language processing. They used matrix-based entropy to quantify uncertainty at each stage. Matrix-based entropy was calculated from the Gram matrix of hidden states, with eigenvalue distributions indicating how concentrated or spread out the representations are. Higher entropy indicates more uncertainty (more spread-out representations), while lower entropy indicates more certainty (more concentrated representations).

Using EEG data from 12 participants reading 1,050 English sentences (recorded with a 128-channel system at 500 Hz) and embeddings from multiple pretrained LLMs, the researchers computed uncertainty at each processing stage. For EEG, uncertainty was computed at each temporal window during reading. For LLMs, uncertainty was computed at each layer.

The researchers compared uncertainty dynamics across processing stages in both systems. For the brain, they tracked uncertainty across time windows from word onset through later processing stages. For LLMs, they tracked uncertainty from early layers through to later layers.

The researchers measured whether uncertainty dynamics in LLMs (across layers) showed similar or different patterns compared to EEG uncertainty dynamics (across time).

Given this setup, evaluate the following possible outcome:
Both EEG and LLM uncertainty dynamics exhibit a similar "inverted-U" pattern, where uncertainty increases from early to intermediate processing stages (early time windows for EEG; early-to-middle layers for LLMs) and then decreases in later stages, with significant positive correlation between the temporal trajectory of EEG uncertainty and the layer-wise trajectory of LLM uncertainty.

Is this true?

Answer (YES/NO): NO